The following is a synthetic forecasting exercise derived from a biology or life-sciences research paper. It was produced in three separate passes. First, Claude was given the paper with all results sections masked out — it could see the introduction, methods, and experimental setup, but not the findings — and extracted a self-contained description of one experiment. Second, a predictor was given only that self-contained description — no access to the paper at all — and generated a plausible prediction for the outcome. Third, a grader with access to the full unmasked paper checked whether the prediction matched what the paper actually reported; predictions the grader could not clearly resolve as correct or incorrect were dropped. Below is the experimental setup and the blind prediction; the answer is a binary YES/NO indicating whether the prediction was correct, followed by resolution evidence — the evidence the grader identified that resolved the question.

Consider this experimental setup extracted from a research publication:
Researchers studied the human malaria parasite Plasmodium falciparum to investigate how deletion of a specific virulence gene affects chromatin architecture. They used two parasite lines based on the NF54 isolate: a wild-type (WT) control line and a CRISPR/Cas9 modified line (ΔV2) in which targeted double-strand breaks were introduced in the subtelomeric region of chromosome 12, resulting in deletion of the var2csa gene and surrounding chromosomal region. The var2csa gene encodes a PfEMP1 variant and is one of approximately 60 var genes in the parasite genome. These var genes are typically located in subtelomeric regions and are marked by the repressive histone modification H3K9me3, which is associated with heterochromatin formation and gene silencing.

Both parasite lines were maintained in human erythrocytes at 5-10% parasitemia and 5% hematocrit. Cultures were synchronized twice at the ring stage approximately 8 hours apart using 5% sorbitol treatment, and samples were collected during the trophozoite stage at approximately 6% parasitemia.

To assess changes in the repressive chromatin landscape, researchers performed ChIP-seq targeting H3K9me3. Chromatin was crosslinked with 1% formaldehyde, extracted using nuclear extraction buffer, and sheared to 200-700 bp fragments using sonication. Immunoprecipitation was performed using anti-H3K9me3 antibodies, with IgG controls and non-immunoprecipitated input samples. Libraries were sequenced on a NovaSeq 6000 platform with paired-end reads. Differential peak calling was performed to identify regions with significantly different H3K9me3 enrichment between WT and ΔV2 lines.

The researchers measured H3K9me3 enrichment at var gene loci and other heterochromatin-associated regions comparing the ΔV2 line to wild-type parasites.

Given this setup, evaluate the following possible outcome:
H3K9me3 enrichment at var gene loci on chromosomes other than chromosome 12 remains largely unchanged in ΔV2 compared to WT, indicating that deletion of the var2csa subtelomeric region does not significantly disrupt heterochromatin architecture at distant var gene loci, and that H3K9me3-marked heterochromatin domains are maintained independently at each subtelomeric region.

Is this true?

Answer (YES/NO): NO